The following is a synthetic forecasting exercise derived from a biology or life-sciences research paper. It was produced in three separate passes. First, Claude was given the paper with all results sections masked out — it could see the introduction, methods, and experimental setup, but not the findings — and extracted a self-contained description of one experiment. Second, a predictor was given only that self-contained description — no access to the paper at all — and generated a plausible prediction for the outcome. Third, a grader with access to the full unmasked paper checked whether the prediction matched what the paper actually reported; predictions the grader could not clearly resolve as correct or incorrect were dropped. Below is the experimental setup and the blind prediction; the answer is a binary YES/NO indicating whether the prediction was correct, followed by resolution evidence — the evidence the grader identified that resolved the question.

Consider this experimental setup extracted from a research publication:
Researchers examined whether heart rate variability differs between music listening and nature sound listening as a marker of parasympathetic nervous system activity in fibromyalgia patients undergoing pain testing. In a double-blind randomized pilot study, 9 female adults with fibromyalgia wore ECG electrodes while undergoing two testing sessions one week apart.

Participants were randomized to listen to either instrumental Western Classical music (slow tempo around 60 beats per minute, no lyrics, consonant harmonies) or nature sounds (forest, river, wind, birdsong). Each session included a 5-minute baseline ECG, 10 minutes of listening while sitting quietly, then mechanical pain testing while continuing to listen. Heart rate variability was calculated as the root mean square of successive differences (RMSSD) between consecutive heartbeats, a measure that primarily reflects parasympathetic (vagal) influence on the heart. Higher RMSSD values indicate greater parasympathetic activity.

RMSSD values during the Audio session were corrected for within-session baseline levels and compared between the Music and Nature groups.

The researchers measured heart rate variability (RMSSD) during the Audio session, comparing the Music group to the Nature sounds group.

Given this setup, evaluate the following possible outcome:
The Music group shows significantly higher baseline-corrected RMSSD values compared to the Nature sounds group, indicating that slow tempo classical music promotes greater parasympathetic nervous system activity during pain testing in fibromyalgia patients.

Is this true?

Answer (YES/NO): NO